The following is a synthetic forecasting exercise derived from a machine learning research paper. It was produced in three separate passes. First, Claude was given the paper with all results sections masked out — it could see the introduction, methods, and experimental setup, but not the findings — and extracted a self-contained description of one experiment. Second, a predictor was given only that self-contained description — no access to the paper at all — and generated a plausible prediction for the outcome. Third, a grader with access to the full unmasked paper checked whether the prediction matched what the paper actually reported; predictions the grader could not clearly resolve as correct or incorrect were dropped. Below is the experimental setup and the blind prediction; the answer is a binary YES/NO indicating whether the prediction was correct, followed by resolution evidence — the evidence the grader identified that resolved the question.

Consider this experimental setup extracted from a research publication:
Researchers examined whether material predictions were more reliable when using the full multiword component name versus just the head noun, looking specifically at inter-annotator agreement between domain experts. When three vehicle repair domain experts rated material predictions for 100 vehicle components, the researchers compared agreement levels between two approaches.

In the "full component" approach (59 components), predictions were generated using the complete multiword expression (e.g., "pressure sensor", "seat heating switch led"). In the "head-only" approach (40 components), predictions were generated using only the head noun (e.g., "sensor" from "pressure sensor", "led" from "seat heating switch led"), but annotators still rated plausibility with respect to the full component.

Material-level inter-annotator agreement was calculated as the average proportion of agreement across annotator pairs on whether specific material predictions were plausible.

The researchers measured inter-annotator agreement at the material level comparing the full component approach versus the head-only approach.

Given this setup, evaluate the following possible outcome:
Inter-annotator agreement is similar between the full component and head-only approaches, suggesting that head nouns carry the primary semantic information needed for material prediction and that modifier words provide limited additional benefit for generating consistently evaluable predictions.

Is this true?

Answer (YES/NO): NO